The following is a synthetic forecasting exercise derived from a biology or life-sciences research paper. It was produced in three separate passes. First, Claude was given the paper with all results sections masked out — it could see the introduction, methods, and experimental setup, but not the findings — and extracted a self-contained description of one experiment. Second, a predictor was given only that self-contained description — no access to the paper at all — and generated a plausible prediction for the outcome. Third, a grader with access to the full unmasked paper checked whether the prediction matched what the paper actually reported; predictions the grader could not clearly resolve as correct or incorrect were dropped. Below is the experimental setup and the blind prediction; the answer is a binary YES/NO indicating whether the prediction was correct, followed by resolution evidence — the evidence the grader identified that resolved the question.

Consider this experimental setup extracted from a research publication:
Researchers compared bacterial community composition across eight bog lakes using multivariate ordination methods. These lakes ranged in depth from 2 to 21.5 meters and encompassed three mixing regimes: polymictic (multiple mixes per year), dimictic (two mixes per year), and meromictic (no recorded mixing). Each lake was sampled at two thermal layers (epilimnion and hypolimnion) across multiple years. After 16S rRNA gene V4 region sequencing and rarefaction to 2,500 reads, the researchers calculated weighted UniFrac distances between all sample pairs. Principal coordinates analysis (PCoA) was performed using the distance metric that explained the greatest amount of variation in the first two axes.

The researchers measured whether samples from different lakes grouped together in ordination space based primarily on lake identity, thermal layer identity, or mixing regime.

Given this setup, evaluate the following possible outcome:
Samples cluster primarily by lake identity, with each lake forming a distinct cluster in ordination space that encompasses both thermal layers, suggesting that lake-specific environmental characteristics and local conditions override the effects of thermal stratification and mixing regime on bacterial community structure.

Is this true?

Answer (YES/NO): NO